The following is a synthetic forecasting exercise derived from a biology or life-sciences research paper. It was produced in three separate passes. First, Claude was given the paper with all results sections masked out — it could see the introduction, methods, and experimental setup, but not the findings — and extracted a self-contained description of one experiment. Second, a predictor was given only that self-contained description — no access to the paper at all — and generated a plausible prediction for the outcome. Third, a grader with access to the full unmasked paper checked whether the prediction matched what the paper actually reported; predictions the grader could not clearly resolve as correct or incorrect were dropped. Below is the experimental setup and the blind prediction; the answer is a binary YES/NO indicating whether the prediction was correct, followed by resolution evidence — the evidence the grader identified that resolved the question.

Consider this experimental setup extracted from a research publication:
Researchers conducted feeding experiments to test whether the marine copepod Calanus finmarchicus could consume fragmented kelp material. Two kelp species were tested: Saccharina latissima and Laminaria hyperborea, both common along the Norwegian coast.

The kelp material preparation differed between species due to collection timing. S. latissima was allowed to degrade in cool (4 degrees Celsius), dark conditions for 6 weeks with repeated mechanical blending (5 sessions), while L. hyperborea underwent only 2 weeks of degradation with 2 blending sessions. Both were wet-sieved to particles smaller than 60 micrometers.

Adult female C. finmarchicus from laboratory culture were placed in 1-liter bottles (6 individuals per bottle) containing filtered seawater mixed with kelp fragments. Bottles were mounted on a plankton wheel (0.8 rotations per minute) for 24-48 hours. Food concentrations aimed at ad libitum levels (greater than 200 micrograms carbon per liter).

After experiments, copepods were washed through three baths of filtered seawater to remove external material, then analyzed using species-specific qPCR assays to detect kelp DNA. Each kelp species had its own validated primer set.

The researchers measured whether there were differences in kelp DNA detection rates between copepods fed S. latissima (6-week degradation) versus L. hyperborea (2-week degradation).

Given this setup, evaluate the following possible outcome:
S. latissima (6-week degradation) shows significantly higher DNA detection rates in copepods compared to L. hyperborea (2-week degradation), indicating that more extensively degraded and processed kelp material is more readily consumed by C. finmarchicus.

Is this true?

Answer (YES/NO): NO